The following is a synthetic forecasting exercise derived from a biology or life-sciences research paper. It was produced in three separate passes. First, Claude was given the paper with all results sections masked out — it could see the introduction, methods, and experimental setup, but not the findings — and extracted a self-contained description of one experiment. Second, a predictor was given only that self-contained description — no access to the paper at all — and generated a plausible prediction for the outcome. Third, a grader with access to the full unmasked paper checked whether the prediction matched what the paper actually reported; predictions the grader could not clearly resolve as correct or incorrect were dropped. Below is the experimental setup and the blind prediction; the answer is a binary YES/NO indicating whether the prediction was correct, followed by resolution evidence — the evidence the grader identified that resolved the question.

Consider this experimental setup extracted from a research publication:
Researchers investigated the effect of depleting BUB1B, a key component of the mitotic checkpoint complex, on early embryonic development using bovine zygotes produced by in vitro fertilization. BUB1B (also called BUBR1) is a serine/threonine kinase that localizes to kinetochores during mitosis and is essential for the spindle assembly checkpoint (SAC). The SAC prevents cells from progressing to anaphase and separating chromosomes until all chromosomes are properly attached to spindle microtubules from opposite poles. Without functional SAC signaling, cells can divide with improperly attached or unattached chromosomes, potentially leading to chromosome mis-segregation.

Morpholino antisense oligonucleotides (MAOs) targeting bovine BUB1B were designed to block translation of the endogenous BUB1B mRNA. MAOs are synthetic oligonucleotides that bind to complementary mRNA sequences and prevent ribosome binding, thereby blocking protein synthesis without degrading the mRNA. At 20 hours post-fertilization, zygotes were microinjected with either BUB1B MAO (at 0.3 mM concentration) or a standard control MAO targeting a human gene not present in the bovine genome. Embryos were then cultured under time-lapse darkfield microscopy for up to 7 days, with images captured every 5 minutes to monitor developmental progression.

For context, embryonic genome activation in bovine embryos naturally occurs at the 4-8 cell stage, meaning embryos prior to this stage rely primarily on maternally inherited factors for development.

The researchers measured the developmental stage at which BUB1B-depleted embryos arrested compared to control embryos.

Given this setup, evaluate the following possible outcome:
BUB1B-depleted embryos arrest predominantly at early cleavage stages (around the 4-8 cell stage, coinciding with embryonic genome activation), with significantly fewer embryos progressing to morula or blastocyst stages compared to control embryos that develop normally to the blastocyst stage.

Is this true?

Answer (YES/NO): NO